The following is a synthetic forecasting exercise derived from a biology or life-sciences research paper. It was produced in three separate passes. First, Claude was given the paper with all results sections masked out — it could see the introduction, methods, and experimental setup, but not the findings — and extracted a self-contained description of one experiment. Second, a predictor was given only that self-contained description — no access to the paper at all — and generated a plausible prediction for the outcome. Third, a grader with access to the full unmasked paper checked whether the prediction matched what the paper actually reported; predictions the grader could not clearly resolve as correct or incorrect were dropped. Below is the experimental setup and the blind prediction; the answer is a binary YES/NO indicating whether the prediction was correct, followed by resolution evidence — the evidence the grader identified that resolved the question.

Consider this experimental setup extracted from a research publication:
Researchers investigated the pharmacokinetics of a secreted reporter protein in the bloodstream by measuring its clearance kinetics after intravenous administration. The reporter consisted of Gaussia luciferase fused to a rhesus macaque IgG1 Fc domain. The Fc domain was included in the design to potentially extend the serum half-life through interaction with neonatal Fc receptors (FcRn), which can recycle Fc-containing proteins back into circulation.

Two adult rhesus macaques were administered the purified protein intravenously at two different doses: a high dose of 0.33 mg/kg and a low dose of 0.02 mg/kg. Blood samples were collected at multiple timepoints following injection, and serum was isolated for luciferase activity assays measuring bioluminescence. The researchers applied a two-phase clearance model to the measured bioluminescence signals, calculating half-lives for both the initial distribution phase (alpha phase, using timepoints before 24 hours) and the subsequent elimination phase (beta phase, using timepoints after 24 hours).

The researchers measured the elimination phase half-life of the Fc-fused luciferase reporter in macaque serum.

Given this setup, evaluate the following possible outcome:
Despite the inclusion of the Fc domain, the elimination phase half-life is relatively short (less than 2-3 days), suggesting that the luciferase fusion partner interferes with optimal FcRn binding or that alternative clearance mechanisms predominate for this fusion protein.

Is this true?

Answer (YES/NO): YES